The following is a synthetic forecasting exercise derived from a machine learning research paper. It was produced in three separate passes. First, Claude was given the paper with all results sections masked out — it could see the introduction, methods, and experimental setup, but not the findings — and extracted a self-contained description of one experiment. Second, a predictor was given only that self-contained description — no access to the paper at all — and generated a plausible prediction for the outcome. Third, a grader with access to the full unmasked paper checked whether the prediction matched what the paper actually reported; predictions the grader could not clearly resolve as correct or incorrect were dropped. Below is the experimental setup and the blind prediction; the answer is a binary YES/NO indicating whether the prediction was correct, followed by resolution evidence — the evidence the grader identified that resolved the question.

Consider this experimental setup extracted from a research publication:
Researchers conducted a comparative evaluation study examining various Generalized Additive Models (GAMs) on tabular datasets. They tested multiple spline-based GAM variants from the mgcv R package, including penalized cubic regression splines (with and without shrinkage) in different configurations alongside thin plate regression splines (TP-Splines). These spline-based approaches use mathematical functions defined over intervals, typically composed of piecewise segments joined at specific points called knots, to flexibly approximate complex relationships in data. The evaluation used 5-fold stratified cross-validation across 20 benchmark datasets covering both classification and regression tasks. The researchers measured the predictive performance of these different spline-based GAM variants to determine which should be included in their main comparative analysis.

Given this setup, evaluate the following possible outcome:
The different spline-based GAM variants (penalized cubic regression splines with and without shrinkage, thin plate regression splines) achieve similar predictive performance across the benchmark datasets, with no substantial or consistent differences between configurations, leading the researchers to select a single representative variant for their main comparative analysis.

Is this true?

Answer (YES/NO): NO